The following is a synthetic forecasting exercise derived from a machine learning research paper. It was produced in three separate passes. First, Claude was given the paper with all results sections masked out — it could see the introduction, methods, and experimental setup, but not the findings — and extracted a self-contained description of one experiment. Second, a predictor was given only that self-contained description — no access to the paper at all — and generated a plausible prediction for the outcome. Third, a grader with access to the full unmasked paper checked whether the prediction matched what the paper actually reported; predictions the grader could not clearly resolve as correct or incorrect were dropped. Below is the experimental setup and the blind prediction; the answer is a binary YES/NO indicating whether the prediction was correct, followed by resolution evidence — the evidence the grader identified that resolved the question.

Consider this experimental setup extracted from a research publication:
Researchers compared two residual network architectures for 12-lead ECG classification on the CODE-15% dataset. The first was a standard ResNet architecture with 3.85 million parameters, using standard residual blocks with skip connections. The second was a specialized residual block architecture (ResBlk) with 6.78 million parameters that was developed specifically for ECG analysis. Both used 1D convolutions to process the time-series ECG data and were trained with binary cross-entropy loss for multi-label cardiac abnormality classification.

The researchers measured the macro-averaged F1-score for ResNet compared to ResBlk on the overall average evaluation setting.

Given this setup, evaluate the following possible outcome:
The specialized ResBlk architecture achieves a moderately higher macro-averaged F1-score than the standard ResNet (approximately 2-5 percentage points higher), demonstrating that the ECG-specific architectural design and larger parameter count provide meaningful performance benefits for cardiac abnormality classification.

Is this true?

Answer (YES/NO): NO